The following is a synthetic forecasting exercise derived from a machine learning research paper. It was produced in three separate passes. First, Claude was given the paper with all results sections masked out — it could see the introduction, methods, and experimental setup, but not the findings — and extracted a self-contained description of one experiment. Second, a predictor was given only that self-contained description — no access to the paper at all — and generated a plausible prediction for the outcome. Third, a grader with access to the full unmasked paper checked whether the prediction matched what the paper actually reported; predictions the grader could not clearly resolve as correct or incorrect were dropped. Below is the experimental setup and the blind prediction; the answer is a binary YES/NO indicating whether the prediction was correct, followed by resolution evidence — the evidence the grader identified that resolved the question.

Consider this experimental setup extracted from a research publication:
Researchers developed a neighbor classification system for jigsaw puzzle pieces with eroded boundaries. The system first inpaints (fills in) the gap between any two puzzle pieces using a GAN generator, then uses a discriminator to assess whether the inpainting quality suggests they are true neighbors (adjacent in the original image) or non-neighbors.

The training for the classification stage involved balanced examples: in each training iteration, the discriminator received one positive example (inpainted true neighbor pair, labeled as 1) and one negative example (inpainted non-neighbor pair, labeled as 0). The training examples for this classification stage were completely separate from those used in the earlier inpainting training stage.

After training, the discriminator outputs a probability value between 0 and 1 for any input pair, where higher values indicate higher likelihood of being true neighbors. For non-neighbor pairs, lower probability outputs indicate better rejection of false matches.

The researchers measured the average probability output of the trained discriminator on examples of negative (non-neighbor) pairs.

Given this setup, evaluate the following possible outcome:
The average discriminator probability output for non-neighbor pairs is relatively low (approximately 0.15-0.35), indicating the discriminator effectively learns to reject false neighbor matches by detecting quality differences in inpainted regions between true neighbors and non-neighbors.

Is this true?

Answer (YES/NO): NO